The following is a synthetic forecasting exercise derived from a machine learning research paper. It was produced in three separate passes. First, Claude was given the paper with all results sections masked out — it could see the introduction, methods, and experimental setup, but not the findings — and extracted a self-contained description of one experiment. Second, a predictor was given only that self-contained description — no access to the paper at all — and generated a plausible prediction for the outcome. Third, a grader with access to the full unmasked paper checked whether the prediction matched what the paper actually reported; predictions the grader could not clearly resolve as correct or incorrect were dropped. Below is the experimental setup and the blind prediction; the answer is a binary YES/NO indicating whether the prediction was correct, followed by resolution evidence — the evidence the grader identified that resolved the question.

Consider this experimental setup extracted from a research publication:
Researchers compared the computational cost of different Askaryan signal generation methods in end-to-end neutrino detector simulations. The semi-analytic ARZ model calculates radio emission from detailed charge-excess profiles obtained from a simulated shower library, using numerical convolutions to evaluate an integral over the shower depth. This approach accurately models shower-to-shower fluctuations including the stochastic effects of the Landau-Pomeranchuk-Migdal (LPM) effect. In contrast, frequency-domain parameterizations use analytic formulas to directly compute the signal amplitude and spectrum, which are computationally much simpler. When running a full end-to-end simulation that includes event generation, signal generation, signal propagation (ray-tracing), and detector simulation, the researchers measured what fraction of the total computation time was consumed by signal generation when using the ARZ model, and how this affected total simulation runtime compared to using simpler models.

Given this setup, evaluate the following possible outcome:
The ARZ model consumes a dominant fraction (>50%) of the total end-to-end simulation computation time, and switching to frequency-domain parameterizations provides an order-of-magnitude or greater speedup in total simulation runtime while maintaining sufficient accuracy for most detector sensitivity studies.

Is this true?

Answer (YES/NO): YES